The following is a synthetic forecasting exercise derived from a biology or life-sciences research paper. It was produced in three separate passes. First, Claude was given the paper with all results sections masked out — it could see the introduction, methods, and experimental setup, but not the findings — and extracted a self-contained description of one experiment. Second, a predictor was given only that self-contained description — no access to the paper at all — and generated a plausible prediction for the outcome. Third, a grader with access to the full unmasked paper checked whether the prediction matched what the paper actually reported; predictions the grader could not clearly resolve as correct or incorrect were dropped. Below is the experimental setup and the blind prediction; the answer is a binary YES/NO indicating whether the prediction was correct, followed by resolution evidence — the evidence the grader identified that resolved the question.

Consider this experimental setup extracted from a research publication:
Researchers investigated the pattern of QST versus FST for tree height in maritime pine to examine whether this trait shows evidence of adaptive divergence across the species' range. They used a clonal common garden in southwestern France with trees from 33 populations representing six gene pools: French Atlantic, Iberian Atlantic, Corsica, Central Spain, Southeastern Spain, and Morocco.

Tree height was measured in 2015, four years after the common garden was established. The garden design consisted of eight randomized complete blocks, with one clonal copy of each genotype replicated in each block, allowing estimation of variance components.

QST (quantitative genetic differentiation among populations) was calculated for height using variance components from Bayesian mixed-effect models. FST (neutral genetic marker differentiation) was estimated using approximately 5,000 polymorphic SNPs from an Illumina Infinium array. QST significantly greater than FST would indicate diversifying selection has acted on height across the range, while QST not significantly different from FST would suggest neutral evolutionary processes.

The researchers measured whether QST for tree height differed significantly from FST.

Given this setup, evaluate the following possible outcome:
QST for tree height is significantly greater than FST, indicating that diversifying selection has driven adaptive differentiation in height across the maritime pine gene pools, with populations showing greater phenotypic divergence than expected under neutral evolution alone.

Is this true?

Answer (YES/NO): YES